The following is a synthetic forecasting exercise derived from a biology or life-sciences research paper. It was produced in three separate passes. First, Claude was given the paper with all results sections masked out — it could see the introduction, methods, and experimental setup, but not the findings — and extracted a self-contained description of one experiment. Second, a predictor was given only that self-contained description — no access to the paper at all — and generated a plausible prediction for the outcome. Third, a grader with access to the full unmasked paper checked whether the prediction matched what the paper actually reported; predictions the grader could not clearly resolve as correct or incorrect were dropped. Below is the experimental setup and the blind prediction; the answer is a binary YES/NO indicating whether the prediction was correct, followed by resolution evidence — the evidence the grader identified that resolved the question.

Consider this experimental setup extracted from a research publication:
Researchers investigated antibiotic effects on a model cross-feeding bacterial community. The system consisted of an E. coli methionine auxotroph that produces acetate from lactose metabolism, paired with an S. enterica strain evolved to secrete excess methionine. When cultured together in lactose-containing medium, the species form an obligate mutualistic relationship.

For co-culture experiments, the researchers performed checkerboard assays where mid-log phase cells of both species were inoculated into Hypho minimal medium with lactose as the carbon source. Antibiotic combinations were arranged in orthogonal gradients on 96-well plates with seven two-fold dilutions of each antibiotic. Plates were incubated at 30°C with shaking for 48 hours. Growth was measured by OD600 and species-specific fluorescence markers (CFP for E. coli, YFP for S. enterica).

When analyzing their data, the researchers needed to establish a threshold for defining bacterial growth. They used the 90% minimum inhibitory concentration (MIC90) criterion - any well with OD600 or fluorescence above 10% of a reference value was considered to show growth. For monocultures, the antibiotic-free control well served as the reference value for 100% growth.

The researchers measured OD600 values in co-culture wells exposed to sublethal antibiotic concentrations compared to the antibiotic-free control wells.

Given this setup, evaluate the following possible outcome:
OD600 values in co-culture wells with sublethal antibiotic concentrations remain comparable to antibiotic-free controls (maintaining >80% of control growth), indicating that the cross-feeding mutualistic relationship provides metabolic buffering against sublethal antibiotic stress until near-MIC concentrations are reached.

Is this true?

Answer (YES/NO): NO